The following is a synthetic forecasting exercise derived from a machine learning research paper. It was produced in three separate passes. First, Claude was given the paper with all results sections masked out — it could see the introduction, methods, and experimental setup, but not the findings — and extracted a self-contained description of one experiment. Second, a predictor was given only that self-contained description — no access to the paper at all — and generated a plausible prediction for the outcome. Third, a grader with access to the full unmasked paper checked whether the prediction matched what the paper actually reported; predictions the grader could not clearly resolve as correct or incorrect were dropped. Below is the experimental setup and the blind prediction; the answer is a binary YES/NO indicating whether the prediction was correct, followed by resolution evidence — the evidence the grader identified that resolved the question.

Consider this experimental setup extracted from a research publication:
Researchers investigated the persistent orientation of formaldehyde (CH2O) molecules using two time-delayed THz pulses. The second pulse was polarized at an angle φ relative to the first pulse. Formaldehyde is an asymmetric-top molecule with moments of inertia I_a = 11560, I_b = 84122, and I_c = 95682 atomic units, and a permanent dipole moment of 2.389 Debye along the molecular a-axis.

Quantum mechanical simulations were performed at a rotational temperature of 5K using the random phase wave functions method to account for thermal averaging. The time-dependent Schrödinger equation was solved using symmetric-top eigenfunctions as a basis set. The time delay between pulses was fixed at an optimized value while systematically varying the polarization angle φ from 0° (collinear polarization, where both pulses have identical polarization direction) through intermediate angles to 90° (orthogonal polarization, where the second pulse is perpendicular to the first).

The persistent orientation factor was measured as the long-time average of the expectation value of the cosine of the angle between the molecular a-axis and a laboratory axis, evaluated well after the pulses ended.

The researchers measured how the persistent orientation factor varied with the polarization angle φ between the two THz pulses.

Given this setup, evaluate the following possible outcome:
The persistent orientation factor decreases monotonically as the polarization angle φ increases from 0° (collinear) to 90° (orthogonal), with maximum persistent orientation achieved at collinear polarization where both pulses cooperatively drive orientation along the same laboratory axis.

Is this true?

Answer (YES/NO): NO